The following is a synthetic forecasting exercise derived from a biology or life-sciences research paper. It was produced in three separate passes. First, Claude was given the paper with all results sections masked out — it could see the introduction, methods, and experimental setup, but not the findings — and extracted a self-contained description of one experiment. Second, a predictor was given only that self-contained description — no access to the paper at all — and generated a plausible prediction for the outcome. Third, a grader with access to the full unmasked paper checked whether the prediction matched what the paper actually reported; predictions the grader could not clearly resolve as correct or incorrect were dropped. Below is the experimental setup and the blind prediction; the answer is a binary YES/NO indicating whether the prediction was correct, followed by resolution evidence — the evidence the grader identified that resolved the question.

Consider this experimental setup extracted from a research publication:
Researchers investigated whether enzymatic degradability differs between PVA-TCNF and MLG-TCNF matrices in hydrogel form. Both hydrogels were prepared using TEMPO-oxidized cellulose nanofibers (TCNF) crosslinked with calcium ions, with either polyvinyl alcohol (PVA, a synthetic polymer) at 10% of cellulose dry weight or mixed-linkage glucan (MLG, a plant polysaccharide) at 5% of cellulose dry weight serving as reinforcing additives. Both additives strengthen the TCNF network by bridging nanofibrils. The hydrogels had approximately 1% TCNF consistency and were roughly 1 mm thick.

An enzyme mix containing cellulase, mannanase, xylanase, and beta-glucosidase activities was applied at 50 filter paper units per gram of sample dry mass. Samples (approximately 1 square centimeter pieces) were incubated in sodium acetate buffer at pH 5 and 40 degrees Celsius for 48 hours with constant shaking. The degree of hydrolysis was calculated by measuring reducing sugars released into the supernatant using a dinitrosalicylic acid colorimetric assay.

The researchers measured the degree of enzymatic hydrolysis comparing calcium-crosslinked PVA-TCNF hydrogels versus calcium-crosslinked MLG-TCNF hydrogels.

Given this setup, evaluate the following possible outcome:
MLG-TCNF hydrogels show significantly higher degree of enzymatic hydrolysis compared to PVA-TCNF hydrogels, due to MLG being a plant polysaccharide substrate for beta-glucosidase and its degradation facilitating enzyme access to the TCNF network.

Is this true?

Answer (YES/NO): NO